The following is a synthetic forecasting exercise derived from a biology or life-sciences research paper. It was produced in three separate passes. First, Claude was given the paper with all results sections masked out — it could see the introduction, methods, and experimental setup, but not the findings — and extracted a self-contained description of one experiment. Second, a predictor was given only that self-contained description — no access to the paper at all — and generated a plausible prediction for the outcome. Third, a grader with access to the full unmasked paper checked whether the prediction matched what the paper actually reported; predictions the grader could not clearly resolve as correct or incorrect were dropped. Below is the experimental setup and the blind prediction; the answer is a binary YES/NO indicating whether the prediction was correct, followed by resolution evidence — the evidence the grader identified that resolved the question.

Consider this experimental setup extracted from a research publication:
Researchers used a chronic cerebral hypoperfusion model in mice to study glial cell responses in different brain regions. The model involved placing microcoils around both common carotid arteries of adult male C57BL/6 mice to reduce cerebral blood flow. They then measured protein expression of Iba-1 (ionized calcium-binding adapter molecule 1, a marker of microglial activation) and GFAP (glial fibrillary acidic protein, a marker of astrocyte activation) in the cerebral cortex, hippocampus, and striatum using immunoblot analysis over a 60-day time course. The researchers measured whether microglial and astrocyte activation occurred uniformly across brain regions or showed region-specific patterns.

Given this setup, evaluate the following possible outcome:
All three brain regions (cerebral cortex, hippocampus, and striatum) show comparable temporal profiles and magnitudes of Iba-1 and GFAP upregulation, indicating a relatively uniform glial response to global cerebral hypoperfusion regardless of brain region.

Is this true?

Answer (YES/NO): NO